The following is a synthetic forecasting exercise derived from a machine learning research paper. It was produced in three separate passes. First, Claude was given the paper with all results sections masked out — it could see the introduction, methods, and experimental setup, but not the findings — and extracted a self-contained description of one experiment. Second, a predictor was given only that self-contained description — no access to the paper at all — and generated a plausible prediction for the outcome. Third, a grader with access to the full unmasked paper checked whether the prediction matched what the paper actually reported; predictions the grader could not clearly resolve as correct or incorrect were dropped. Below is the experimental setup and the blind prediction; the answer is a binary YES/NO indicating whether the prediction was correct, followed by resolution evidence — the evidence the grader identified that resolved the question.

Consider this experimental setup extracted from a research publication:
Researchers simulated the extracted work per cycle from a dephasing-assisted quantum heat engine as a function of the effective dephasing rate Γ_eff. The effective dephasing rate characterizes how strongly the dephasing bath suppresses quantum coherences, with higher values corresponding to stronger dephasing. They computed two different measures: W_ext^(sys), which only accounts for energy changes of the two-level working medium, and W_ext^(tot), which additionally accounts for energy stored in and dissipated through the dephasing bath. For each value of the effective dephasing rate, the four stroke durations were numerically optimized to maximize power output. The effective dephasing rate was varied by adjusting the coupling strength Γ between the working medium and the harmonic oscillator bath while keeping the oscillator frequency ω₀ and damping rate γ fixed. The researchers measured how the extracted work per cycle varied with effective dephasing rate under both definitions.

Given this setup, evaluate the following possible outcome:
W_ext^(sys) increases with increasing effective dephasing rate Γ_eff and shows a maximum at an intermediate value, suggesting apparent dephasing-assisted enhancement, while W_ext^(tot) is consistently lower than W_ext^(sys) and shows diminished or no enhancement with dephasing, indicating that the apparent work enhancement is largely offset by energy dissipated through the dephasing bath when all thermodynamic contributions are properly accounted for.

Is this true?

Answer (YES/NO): NO